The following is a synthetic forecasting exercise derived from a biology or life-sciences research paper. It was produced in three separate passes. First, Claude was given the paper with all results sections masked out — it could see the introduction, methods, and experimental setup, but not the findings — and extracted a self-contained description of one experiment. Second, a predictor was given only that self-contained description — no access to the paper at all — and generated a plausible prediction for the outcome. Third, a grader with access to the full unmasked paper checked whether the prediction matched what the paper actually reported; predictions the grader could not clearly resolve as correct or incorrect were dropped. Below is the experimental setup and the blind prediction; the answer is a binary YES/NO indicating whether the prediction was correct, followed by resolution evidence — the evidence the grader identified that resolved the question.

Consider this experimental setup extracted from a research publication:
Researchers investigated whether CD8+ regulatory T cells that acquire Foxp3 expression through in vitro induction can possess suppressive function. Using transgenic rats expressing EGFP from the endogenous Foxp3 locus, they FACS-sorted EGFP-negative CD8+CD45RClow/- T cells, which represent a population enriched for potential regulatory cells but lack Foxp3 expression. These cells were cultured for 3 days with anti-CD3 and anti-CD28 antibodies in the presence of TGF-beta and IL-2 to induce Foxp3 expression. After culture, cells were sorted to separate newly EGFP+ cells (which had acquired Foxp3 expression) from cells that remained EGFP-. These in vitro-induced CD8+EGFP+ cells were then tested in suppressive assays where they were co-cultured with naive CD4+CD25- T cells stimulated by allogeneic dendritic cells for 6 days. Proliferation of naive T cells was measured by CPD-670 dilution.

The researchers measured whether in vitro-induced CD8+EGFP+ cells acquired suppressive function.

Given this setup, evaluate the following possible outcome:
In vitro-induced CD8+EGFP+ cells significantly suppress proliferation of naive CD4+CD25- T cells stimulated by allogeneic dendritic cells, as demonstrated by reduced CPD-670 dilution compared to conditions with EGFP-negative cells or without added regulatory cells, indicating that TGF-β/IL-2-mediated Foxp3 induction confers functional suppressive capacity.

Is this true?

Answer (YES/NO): YES